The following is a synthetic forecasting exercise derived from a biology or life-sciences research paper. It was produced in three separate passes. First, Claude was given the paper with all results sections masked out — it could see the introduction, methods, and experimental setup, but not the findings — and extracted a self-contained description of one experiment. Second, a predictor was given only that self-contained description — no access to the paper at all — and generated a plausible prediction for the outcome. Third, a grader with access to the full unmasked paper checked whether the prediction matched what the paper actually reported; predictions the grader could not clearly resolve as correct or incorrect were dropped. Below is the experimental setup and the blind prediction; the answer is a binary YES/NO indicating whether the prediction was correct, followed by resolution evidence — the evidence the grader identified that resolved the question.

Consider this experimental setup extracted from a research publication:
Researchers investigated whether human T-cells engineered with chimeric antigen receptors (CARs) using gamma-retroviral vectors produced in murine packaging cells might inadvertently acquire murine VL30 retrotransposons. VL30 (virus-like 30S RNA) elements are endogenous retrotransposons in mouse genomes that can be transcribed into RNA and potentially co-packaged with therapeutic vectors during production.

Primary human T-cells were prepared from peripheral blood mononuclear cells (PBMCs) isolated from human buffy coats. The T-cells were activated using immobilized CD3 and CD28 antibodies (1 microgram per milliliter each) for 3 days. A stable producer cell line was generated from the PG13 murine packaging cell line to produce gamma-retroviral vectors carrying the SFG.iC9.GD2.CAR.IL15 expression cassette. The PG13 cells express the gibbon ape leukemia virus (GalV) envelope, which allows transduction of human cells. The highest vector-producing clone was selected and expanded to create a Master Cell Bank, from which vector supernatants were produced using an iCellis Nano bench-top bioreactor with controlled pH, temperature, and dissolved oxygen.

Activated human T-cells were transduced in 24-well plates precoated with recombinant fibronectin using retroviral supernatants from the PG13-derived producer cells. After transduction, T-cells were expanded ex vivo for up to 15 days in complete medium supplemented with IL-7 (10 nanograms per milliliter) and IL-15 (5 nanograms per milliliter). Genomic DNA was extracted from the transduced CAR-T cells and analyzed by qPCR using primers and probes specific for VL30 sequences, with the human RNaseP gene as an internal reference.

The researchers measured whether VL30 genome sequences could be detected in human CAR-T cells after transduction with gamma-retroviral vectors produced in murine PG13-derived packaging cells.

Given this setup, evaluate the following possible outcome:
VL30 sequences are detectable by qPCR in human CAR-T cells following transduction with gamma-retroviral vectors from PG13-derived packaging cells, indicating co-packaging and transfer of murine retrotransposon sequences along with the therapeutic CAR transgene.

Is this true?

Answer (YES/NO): YES